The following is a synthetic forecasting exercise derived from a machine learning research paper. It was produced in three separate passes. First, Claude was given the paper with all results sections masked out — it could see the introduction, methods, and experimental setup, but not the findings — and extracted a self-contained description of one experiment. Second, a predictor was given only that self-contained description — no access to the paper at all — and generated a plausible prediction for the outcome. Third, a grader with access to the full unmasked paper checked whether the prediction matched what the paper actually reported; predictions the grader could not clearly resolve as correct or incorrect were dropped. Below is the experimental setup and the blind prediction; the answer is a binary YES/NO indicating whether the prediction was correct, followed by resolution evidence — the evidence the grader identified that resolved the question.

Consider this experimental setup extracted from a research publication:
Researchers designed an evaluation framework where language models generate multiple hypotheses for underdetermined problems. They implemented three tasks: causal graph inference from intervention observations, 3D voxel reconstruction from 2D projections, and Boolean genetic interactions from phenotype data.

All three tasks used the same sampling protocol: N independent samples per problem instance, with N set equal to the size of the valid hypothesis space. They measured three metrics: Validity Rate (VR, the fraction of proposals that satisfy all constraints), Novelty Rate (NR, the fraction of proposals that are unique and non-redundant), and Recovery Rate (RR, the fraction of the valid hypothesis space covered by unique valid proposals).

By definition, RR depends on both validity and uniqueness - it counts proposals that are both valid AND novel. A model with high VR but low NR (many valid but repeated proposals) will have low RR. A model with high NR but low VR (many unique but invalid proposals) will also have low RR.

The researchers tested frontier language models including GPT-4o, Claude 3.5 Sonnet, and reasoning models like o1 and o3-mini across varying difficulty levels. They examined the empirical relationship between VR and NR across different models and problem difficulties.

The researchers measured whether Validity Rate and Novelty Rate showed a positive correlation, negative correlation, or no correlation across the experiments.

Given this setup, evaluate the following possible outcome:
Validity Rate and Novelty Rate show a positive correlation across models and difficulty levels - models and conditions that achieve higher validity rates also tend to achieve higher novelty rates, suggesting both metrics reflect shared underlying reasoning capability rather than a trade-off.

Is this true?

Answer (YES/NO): NO